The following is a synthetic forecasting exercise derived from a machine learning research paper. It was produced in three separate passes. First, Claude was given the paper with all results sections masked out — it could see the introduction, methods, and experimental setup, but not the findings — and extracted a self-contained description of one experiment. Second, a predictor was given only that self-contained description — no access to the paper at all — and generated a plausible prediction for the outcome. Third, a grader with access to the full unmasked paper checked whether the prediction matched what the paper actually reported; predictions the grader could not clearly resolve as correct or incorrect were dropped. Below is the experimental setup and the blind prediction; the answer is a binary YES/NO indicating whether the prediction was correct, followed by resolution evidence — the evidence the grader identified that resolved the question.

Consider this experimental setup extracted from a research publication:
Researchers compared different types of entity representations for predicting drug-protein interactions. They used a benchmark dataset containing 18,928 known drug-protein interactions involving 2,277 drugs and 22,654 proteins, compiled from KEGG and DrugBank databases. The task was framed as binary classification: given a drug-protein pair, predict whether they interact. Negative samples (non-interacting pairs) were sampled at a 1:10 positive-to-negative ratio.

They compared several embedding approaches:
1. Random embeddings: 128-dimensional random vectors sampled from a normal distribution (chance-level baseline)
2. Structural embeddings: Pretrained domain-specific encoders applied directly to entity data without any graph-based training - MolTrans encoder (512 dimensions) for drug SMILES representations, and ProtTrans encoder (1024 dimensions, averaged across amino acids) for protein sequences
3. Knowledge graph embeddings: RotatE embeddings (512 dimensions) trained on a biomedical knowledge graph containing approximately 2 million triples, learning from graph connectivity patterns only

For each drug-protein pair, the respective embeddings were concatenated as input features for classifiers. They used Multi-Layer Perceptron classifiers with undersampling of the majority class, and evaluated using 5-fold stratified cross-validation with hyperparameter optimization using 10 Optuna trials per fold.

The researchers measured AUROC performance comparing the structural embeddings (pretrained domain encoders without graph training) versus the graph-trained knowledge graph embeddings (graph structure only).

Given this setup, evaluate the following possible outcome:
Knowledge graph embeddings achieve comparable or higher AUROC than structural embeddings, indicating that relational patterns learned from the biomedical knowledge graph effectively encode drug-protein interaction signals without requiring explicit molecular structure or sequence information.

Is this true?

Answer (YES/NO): YES